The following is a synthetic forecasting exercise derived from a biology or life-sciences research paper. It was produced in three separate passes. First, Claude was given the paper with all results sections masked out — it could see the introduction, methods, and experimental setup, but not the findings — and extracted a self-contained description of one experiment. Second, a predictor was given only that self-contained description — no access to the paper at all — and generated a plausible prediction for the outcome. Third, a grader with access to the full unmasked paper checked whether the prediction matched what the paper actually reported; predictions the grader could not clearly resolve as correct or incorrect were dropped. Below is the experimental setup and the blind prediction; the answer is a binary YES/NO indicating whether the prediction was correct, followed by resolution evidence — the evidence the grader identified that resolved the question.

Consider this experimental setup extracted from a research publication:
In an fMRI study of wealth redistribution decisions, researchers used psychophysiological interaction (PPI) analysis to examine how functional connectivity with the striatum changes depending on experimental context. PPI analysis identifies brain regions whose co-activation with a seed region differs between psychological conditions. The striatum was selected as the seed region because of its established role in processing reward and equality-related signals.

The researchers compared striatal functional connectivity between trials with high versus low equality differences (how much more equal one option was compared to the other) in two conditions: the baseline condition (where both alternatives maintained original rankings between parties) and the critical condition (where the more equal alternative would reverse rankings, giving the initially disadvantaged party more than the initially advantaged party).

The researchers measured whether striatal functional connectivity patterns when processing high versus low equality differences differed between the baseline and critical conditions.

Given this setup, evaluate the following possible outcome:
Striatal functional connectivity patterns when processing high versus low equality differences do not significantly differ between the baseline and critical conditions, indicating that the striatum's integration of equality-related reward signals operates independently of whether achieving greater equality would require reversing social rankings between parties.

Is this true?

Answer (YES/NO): NO